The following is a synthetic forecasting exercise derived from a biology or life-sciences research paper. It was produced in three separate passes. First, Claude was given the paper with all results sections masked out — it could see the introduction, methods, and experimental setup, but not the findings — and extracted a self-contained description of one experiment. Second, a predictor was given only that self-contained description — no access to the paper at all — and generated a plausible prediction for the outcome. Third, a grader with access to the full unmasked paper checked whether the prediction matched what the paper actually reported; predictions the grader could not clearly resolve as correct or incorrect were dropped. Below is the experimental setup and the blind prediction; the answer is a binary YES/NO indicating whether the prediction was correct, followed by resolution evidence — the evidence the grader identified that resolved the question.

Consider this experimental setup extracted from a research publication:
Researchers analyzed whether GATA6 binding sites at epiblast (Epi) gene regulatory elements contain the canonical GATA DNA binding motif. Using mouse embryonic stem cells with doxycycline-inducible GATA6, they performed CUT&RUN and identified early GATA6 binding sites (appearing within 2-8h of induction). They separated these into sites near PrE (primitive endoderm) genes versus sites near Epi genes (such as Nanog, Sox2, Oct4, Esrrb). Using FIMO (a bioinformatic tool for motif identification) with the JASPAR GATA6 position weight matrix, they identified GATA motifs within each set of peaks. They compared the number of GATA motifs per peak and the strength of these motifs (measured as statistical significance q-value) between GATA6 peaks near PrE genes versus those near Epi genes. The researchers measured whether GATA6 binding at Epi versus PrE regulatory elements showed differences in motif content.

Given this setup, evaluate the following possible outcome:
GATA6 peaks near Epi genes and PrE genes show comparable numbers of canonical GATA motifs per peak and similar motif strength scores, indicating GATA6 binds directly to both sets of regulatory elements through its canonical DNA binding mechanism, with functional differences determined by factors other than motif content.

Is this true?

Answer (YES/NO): NO